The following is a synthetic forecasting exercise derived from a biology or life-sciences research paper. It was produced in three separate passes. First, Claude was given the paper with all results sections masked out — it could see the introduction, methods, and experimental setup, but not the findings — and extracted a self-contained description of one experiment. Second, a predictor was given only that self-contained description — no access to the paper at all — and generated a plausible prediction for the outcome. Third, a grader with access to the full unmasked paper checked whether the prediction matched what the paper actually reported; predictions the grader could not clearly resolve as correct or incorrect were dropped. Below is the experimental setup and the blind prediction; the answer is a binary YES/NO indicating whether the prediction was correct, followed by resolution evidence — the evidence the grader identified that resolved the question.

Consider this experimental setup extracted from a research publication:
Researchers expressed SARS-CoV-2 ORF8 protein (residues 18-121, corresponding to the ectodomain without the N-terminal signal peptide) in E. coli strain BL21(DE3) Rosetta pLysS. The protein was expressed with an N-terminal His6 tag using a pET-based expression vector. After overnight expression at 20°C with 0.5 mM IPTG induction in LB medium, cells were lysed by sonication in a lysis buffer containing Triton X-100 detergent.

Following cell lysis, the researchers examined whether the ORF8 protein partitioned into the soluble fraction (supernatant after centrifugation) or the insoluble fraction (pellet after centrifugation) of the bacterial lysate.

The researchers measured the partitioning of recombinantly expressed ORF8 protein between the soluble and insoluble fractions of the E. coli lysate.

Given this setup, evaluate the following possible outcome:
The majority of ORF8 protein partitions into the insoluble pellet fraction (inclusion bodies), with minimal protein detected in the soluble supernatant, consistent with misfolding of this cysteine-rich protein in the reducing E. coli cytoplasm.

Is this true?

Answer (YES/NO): YES